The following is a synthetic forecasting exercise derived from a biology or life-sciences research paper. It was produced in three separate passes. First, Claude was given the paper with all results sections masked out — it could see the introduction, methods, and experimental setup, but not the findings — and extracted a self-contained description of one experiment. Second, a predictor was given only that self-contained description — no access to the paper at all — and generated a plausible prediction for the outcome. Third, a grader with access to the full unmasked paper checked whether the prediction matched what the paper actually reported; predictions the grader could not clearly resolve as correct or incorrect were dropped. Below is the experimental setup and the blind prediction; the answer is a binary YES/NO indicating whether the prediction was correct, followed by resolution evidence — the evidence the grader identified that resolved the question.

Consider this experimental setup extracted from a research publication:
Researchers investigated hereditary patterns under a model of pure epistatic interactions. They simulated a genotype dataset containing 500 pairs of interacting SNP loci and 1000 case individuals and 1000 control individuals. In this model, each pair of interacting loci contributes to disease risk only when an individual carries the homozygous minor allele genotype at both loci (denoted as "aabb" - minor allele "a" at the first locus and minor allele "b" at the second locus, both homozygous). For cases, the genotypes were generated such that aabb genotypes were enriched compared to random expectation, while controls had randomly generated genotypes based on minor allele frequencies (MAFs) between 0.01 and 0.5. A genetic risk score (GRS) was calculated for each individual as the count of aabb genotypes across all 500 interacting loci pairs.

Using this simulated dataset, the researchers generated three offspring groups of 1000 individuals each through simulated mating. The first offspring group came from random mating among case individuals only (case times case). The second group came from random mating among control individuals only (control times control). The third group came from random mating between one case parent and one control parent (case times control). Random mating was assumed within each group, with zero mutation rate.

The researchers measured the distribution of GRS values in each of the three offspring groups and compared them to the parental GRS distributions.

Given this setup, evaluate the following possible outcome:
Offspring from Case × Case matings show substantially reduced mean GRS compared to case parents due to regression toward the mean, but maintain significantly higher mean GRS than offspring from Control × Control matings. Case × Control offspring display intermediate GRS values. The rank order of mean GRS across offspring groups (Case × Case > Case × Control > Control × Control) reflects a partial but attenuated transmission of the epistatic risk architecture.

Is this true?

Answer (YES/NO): YES